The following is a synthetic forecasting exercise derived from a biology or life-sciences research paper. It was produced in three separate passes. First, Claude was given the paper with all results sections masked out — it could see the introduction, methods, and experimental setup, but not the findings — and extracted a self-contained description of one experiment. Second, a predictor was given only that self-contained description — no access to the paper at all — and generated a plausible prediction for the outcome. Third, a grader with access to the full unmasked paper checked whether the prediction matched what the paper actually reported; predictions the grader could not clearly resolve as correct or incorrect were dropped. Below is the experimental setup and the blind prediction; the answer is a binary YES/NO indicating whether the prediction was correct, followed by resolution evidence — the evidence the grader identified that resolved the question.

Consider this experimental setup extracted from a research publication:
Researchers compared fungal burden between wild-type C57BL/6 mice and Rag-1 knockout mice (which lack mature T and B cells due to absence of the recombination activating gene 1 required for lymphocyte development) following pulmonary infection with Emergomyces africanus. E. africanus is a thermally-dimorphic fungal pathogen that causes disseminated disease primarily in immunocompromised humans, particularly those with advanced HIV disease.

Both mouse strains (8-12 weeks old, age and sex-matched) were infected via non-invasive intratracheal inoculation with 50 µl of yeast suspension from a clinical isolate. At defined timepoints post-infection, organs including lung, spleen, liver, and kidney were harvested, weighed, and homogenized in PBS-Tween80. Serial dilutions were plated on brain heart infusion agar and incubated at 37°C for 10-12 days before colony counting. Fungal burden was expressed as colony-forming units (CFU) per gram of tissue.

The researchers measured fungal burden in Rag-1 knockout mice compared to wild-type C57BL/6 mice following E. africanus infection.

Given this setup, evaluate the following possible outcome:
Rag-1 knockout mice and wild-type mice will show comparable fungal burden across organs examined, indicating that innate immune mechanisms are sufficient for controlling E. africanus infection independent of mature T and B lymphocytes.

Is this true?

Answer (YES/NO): NO